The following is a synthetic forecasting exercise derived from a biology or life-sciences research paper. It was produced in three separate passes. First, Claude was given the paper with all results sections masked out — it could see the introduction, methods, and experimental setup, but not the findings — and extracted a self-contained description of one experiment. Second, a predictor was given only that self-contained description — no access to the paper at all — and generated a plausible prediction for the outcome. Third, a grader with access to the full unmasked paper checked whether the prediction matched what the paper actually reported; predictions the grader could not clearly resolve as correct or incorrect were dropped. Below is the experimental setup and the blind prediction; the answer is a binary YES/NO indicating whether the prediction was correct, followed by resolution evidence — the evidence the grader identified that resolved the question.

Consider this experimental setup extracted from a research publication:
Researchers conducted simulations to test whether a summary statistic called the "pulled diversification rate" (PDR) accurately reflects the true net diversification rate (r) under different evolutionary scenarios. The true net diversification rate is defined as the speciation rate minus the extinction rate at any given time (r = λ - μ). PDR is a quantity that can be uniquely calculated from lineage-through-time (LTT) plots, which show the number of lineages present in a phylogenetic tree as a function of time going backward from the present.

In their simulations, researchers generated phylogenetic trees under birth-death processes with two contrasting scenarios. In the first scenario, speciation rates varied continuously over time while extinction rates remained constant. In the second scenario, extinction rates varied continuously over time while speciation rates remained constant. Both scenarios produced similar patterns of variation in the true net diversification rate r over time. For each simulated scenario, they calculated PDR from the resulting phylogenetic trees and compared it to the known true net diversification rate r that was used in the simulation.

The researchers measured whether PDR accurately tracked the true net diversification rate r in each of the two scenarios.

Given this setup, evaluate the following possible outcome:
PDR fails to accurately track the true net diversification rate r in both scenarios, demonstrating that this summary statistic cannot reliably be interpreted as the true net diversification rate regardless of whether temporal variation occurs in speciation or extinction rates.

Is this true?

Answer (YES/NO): NO